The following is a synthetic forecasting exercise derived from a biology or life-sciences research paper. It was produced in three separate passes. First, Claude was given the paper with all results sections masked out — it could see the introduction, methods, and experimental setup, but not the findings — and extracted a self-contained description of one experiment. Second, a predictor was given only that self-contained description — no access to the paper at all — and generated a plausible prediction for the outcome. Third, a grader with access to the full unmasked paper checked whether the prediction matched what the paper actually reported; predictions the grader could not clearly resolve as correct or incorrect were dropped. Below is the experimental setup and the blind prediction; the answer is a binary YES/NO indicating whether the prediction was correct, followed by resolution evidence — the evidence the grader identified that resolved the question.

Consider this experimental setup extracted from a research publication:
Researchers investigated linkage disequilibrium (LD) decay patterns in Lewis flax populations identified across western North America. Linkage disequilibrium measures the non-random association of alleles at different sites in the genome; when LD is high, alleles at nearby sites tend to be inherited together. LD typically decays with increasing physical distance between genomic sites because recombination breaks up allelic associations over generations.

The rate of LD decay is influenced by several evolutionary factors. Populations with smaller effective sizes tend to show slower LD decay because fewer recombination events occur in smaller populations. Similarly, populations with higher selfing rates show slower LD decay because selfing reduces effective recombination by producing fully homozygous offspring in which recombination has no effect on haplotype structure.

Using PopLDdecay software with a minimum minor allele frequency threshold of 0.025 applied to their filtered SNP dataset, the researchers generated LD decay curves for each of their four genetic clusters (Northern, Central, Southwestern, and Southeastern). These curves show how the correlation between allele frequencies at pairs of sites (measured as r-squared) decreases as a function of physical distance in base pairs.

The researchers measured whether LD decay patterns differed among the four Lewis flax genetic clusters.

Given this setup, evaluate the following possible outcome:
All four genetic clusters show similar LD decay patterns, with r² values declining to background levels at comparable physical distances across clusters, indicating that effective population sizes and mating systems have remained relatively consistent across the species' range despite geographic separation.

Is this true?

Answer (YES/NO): NO